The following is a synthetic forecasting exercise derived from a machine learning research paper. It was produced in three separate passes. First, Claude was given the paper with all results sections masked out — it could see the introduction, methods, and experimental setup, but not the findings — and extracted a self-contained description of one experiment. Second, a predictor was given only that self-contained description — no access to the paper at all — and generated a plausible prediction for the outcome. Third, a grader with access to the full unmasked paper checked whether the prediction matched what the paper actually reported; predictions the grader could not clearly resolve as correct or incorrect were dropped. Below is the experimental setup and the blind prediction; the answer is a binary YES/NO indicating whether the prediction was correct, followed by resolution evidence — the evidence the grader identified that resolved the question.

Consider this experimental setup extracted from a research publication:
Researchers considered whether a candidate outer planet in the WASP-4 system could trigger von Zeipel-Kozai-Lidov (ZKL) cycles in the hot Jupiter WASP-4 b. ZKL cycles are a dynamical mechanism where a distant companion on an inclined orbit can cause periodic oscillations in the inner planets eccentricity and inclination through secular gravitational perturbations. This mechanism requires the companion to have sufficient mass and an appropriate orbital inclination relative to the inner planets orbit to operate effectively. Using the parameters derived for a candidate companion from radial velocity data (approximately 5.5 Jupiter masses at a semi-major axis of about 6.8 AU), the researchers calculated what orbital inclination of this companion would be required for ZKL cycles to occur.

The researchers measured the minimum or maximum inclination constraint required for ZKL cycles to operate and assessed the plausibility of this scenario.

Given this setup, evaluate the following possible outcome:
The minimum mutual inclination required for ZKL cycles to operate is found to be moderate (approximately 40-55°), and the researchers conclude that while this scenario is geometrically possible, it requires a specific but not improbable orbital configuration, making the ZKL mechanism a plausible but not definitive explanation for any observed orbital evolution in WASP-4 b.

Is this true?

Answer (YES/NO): NO